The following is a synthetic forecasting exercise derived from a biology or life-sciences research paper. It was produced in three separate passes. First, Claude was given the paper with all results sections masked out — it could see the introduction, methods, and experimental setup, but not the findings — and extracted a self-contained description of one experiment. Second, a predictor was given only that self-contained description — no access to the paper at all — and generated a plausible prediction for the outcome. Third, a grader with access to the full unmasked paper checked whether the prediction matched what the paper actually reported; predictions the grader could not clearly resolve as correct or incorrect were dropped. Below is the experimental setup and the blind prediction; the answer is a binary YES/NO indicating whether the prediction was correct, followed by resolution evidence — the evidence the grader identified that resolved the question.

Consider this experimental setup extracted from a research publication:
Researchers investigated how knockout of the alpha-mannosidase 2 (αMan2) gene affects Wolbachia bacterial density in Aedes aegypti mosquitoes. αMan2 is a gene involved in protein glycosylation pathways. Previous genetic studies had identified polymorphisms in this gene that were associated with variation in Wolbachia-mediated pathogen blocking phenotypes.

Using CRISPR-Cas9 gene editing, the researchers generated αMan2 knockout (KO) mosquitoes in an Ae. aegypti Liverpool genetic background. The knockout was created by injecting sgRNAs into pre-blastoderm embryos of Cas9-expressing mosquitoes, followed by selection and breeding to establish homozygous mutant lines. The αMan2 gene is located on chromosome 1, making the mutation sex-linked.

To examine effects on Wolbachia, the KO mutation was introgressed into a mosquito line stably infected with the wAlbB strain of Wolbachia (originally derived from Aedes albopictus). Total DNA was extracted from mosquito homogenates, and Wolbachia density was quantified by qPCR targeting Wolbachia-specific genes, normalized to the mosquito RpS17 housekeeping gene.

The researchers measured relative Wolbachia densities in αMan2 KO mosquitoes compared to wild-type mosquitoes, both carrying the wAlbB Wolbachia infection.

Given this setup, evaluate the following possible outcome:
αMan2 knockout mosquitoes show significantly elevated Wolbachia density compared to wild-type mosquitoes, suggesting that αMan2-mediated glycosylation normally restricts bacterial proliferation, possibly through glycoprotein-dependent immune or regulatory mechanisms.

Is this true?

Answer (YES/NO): YES